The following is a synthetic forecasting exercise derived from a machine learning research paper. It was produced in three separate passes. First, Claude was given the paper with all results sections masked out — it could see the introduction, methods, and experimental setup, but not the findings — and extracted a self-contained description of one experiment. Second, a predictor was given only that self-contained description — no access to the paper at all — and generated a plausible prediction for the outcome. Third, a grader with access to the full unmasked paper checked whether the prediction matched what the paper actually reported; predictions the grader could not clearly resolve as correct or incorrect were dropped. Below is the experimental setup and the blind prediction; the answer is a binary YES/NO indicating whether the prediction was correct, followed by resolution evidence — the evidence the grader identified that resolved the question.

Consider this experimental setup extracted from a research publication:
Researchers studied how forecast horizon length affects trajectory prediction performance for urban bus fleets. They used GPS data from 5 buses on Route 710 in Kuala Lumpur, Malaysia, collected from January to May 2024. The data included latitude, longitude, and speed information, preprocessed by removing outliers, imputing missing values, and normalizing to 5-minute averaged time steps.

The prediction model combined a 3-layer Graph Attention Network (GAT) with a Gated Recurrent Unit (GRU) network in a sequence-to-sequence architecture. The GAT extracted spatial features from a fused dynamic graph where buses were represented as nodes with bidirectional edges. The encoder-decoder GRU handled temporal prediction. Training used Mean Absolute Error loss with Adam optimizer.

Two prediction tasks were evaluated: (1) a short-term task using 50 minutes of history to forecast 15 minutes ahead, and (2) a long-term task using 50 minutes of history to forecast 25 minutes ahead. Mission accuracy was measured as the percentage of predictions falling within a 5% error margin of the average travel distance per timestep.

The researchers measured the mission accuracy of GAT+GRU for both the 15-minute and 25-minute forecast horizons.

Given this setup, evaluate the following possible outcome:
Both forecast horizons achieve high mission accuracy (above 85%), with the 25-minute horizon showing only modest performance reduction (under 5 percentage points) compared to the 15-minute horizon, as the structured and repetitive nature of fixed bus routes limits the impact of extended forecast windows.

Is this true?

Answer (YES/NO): NO